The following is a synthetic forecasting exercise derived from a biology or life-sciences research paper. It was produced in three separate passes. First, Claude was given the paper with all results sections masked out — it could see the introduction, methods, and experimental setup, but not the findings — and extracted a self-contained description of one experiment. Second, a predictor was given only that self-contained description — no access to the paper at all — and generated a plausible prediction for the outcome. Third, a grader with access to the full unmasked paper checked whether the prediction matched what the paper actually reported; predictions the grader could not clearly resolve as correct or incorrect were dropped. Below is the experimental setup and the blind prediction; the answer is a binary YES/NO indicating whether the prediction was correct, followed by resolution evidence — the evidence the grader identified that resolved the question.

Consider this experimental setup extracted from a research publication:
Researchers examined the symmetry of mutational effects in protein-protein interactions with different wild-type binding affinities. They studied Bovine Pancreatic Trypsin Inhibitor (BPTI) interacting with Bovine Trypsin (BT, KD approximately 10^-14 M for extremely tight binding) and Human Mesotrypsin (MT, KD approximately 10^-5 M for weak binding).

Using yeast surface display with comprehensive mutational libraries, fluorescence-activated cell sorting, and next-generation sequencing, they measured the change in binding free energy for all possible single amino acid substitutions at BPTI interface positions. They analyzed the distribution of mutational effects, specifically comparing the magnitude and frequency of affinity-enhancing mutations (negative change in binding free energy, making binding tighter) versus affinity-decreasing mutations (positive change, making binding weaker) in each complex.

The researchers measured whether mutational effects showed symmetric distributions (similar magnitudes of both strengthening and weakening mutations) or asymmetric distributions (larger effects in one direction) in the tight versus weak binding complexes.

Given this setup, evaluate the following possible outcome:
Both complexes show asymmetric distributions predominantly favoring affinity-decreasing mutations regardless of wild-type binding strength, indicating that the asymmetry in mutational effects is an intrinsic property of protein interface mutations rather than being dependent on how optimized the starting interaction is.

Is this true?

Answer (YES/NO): NO